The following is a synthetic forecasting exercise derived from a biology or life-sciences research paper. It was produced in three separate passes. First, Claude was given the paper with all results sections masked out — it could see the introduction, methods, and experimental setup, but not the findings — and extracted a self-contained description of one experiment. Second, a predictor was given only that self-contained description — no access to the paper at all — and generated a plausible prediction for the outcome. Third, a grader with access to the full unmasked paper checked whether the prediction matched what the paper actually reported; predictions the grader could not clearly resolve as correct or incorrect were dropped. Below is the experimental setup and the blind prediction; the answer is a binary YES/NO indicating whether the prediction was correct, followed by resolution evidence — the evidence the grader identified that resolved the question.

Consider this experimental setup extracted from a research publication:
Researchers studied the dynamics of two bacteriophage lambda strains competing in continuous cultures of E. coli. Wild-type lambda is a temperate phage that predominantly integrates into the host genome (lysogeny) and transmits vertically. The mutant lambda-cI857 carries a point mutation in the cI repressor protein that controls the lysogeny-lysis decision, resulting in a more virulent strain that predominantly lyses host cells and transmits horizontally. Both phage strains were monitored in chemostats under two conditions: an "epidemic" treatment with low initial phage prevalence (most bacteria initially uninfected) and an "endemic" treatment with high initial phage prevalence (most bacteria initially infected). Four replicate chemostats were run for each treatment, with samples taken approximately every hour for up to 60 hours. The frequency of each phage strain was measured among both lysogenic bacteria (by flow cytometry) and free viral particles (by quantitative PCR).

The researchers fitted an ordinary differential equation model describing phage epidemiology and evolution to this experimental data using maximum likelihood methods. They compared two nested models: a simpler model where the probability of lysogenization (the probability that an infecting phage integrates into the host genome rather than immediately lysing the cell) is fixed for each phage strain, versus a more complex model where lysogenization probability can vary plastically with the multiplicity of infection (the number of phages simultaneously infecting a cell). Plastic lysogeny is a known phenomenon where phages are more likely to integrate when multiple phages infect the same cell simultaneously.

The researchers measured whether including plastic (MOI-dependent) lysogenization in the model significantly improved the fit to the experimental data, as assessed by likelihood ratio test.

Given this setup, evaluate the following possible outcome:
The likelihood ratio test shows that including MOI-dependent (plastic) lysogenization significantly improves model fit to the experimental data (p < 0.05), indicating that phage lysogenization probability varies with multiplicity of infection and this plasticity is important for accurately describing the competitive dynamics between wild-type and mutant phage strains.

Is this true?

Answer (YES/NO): YES